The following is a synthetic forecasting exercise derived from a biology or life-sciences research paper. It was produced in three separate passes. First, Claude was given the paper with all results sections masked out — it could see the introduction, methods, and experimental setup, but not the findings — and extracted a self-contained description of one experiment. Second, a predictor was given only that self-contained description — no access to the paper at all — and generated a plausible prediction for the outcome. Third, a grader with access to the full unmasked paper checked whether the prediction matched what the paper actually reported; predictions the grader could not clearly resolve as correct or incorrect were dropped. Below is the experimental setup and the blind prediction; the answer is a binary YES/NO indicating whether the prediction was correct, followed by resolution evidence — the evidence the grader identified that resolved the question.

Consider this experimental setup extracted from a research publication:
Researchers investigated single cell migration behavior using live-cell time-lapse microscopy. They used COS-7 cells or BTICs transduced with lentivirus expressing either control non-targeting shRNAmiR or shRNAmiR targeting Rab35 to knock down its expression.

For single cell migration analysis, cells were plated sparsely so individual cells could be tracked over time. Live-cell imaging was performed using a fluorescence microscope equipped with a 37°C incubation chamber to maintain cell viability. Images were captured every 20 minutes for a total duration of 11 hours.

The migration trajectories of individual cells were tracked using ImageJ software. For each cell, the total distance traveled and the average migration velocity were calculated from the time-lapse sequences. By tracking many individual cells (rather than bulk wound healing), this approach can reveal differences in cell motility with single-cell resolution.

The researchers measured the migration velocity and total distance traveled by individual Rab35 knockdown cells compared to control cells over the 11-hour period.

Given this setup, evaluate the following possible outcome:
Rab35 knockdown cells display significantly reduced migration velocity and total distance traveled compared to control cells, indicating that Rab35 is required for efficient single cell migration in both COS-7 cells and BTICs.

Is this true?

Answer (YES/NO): NO